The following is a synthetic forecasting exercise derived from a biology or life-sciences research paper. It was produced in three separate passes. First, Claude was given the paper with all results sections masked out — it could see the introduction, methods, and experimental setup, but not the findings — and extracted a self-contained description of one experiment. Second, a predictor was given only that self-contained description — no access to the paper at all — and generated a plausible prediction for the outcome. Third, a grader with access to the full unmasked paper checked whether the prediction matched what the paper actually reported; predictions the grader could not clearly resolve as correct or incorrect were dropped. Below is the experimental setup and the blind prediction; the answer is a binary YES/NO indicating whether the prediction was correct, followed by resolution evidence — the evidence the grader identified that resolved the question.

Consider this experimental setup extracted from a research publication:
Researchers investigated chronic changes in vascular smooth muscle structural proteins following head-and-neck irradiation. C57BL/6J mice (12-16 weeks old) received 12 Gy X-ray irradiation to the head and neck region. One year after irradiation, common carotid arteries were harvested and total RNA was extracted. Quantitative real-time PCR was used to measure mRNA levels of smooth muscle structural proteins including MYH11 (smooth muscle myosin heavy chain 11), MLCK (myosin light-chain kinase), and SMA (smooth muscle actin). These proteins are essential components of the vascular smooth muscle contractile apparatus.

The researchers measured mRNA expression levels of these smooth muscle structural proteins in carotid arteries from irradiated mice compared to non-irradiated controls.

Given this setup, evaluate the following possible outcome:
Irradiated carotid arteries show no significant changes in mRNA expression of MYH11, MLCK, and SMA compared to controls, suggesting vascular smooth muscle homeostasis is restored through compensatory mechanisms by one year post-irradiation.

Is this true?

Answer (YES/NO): NO